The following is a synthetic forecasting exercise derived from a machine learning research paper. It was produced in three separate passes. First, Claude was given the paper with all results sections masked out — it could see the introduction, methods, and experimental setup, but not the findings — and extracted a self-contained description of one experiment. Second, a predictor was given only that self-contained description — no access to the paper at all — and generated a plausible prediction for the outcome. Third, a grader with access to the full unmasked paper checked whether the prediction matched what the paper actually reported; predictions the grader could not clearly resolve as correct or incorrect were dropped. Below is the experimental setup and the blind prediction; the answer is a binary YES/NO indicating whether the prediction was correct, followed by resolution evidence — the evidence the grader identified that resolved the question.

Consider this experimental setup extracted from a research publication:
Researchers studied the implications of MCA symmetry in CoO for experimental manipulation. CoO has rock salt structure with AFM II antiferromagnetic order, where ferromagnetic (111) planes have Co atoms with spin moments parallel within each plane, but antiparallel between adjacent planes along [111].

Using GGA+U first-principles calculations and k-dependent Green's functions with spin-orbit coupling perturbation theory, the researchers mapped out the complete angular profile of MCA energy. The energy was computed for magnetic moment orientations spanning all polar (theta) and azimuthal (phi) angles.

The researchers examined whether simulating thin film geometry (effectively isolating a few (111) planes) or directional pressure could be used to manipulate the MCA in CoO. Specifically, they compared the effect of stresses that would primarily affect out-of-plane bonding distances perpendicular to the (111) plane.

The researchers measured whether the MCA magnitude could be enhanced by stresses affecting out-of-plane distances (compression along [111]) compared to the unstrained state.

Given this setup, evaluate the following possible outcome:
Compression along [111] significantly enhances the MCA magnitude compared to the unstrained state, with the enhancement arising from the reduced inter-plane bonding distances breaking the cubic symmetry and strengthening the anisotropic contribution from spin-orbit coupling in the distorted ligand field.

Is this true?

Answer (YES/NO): NO